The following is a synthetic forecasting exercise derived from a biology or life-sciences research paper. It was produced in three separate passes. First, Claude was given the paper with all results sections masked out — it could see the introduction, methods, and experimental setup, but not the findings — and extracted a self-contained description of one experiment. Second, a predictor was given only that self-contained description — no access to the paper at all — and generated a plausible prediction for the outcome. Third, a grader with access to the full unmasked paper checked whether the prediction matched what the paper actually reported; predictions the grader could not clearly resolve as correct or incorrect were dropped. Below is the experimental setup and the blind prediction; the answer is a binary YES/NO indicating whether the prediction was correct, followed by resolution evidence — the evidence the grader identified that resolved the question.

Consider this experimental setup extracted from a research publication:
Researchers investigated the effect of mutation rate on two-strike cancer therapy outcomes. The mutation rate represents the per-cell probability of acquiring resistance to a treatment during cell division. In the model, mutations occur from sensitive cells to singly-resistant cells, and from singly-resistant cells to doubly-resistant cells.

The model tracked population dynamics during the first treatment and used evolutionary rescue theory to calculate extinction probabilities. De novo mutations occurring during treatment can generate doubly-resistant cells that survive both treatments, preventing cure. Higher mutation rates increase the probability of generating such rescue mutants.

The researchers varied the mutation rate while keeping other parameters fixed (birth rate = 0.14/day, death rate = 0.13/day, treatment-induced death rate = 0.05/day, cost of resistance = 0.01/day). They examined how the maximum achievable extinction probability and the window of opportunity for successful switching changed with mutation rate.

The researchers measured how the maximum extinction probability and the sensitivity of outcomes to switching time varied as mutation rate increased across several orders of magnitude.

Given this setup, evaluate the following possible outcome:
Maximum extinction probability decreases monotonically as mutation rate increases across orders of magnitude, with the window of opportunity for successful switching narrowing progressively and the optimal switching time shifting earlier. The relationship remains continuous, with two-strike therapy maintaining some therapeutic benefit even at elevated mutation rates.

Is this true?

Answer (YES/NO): NO